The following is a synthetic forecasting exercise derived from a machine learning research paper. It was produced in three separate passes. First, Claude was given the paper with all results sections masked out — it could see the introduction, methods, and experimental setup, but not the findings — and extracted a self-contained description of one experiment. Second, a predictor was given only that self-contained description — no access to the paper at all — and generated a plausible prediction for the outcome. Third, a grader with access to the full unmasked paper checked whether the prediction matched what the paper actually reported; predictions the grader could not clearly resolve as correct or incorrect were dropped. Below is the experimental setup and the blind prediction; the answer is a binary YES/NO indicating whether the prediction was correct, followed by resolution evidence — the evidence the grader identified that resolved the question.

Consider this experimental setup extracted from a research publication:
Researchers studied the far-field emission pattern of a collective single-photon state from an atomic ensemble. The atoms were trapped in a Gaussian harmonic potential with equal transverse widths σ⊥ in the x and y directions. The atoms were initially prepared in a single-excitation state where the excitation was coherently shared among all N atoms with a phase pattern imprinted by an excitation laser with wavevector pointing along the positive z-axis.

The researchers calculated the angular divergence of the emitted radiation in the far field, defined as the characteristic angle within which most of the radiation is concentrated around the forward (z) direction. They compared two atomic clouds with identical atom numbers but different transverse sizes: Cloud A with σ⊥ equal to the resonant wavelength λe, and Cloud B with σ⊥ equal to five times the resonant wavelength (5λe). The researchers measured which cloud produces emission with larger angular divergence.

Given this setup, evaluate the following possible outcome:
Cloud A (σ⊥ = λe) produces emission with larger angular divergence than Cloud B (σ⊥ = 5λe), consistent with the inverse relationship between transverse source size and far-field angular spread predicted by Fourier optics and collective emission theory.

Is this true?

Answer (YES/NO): YES